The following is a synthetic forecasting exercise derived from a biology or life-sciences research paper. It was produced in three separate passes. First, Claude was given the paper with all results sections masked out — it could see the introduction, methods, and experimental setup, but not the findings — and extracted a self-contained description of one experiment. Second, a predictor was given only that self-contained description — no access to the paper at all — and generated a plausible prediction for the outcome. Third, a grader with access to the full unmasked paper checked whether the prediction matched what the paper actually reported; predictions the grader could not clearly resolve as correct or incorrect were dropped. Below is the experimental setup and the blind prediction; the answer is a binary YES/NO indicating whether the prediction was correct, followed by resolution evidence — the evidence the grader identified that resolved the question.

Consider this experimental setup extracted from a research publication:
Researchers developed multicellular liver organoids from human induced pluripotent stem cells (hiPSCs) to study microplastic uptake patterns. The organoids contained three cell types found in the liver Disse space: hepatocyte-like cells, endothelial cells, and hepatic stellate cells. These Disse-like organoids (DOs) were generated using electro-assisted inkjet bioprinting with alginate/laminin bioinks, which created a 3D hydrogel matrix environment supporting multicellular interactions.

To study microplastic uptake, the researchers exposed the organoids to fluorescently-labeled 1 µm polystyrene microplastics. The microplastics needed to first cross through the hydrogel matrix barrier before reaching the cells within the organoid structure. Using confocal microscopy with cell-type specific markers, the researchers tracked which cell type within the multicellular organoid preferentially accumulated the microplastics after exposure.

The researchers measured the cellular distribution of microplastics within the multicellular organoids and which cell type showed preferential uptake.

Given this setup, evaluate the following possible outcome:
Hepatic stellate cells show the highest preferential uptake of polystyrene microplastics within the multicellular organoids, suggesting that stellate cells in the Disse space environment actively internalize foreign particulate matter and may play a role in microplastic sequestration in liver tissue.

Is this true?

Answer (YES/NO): NO